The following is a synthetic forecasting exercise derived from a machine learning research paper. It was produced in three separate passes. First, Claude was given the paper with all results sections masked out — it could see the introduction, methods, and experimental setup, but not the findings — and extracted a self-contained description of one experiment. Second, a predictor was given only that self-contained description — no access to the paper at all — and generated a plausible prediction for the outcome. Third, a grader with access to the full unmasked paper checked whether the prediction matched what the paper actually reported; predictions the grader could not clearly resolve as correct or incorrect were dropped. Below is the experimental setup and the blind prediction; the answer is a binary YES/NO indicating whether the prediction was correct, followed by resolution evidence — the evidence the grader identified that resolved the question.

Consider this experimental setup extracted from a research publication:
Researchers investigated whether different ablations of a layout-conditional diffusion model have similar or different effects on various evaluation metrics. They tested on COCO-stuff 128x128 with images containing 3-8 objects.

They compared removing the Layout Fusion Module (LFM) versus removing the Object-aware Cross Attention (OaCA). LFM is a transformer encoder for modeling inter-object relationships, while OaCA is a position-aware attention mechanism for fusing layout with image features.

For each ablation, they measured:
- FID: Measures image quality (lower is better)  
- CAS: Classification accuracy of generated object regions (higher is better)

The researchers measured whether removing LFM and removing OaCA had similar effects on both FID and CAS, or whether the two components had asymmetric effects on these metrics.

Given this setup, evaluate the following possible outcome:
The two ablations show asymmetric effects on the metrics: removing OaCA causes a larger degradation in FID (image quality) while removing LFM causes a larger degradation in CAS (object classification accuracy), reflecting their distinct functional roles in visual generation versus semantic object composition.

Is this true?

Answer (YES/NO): NO